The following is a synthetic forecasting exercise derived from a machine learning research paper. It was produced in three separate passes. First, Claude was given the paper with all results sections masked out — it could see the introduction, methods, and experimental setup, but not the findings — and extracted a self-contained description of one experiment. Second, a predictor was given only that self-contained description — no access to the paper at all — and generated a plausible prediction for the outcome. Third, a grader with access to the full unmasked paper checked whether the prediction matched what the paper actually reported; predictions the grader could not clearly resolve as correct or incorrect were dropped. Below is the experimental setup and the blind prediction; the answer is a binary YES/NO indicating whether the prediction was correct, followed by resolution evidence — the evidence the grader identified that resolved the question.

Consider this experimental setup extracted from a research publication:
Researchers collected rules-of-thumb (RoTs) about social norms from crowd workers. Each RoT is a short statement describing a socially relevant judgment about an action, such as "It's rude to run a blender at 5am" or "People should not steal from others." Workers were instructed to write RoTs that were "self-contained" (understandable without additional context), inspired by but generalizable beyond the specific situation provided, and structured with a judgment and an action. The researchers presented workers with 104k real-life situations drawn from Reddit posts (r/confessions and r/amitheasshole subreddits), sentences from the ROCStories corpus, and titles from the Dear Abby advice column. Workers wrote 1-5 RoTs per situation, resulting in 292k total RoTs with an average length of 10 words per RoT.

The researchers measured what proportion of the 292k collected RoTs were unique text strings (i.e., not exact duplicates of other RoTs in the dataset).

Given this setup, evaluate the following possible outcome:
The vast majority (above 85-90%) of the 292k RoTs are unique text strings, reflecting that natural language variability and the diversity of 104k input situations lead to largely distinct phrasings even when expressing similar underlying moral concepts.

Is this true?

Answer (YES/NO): YES